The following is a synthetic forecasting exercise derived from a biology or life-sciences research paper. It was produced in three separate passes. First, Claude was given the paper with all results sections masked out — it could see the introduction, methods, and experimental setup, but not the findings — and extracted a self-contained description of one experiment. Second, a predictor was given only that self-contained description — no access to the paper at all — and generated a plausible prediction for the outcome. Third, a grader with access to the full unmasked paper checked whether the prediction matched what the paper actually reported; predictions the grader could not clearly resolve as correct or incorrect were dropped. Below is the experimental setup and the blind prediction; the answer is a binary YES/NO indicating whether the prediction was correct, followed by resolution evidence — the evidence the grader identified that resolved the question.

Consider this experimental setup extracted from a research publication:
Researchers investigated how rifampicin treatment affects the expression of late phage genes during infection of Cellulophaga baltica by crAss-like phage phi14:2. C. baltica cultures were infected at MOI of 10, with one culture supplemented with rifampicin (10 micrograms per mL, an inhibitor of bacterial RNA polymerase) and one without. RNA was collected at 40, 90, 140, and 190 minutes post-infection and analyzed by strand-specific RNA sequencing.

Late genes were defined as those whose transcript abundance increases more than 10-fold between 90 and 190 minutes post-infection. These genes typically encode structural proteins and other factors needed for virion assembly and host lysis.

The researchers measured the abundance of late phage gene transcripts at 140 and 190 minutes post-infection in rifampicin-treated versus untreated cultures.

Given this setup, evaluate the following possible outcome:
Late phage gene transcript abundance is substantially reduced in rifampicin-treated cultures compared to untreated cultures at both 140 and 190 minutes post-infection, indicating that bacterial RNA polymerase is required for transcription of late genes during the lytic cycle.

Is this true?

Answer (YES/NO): YES